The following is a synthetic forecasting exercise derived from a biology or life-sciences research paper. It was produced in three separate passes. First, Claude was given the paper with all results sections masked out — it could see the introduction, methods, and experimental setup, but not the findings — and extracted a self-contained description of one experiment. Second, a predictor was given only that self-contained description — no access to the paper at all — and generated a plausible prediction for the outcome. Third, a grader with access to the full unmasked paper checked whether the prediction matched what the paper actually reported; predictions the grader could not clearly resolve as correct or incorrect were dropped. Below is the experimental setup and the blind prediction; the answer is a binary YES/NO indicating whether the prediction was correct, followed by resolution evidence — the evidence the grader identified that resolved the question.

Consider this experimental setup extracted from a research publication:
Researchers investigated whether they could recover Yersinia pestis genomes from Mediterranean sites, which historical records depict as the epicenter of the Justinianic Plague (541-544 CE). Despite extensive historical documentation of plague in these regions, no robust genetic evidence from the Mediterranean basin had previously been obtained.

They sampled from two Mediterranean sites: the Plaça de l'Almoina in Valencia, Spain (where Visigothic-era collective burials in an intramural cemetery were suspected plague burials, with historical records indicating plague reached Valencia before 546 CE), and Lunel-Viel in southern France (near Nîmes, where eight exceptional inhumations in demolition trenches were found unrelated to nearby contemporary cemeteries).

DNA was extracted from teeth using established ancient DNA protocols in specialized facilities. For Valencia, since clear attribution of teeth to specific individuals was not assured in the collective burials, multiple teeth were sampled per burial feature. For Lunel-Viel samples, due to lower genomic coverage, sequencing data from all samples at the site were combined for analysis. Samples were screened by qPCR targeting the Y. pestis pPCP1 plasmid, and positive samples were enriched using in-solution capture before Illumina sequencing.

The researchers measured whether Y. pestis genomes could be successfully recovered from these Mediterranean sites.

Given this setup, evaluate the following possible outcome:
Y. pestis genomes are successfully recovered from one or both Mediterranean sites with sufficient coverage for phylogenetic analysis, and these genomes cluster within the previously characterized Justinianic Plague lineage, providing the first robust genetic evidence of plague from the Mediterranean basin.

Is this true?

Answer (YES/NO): YES